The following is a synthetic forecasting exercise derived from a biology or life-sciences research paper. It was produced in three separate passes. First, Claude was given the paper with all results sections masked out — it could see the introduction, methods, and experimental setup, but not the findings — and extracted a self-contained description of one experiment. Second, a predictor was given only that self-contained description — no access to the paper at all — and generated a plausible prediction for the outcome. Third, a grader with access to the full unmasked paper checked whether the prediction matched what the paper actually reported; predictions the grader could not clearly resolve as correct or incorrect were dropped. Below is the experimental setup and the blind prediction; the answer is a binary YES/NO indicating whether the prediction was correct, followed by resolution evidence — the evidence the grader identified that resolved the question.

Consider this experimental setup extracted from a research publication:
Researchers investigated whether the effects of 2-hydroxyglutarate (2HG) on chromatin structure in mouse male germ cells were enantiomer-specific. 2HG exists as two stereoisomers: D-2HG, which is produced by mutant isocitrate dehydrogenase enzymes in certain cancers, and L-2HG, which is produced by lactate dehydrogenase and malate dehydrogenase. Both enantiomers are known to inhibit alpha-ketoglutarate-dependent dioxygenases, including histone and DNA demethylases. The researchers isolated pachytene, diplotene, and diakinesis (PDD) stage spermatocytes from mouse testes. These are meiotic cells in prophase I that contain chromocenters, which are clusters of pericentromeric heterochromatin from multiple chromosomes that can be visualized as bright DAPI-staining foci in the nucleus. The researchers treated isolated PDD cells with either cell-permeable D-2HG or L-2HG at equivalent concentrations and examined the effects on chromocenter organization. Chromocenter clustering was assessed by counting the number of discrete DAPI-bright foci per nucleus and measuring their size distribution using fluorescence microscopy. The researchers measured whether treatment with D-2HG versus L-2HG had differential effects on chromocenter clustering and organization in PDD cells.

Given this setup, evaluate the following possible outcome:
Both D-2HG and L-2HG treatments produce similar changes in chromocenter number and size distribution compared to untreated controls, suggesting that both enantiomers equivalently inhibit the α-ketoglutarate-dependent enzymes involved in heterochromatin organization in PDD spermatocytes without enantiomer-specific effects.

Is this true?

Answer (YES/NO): NO